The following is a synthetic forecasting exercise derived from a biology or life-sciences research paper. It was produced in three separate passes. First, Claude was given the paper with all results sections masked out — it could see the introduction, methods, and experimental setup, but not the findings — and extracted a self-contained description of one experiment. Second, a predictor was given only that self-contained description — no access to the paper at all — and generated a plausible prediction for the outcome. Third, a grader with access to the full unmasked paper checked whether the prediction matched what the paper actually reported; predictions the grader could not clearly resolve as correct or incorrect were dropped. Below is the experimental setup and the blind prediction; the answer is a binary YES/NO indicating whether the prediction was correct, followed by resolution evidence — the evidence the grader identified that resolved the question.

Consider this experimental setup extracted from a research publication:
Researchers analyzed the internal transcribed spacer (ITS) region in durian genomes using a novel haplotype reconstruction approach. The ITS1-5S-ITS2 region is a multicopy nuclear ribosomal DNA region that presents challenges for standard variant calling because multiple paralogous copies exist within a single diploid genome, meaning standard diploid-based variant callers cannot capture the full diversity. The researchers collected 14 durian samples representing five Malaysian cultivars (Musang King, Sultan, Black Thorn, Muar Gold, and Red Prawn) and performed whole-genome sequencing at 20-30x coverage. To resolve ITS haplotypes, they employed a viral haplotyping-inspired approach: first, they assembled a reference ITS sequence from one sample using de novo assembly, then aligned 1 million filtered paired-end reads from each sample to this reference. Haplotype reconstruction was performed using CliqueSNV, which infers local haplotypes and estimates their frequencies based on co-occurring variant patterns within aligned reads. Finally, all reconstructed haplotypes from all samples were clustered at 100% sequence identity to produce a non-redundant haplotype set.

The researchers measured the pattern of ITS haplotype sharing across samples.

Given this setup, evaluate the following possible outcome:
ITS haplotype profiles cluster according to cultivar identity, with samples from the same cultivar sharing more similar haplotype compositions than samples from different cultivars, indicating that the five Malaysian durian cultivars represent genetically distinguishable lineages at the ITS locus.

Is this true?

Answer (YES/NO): NO